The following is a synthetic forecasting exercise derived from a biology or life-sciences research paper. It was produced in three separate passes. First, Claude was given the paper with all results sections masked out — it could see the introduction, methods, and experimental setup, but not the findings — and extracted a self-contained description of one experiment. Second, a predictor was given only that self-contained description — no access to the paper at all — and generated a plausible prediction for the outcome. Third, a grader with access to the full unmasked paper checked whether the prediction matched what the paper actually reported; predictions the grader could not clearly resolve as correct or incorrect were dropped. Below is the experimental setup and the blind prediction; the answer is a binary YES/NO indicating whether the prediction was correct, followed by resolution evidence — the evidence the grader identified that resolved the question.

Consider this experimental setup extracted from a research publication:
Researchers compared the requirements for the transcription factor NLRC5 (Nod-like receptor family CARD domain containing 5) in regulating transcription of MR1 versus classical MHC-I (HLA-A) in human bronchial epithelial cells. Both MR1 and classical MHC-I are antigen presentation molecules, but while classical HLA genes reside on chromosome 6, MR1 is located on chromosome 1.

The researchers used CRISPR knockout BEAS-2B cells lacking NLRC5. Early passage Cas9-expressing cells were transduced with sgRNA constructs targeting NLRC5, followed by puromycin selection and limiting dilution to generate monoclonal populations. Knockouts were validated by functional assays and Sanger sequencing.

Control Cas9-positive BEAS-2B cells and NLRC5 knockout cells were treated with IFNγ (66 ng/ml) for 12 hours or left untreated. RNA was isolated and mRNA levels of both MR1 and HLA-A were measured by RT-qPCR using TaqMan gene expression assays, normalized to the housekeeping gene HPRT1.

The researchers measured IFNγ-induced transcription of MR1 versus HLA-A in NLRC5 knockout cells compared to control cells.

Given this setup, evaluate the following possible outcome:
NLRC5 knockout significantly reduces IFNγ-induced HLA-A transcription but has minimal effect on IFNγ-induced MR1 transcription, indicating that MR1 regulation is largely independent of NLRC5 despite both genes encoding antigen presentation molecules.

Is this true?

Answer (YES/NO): NO